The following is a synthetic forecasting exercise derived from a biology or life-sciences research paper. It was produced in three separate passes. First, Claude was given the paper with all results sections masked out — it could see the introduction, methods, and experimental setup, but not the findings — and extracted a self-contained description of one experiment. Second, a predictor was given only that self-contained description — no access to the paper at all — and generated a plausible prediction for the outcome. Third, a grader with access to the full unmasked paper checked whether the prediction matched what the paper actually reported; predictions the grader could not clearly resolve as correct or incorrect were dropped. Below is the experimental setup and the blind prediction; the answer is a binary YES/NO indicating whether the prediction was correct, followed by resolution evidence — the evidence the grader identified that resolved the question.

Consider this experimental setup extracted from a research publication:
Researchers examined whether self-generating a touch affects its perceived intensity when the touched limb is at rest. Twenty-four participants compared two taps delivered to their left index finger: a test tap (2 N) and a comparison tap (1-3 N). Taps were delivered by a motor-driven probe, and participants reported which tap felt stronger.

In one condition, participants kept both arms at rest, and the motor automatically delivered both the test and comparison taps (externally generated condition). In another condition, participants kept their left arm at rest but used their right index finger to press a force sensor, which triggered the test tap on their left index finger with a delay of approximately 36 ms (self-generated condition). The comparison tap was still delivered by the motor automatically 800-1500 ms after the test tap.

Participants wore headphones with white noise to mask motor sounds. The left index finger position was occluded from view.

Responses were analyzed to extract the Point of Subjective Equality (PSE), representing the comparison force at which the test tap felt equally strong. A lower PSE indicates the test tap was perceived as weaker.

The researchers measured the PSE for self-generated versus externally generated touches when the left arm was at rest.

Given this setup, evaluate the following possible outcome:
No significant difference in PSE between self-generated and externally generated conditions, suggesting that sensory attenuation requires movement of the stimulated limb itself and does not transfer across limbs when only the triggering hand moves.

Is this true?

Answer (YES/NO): NO